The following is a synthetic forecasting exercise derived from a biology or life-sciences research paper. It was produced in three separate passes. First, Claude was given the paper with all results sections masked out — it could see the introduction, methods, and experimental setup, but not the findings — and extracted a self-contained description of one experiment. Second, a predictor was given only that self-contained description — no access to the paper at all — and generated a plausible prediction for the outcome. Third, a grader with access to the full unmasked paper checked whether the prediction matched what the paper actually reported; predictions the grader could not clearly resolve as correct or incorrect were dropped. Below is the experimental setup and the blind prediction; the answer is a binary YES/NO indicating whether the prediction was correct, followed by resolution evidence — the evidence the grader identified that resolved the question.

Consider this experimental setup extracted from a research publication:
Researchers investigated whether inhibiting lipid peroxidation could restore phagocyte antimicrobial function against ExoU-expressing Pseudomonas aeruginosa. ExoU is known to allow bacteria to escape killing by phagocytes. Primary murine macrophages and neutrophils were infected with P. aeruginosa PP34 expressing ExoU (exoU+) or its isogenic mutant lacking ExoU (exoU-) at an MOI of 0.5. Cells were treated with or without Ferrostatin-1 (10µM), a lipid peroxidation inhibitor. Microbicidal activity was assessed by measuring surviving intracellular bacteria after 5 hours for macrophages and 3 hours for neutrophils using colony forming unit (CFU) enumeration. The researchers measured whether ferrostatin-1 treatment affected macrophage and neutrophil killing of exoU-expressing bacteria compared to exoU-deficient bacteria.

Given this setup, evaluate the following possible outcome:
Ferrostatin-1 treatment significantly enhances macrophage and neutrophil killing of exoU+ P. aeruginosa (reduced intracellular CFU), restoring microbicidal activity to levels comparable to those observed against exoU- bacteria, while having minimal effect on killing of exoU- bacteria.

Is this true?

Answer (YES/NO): YES